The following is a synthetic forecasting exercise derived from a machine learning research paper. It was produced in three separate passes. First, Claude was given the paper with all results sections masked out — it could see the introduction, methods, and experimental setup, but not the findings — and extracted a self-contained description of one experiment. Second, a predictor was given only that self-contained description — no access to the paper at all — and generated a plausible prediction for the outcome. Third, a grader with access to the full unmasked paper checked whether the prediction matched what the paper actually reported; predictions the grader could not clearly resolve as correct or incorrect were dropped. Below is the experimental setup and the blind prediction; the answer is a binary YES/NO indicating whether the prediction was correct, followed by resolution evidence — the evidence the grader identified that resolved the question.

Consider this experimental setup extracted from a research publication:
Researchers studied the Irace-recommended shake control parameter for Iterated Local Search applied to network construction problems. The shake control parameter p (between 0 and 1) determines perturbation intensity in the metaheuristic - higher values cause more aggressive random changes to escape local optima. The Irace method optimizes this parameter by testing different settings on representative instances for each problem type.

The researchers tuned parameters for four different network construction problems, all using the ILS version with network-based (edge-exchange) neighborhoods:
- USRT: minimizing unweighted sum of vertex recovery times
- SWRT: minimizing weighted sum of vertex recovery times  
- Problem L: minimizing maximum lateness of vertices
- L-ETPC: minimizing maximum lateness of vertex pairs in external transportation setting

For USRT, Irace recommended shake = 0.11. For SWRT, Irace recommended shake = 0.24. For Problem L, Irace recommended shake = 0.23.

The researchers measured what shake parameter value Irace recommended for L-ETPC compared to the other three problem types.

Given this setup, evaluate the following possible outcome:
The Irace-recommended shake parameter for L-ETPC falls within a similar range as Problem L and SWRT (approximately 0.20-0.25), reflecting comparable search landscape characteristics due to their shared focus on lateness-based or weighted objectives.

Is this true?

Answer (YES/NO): NO